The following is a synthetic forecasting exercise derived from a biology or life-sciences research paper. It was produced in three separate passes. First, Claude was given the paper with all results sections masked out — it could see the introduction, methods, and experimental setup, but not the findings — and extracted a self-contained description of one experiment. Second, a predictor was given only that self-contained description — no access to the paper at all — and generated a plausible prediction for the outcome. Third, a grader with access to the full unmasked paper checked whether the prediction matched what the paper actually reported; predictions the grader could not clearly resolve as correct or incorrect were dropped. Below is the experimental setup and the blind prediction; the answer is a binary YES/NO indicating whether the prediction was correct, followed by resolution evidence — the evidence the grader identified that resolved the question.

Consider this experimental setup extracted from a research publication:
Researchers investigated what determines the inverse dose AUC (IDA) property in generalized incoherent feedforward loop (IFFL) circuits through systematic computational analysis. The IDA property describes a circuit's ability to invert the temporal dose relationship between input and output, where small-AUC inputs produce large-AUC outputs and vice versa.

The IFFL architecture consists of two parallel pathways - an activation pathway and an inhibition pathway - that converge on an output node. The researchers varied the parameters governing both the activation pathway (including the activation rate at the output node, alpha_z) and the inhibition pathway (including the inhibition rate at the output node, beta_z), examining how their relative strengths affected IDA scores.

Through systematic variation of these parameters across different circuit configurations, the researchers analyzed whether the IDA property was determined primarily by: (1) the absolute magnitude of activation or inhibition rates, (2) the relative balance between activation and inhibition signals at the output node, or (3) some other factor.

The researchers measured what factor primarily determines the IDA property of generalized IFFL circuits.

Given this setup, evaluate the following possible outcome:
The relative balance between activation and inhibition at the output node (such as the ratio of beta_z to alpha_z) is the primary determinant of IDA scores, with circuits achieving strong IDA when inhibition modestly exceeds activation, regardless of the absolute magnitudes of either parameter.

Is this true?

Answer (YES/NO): NO